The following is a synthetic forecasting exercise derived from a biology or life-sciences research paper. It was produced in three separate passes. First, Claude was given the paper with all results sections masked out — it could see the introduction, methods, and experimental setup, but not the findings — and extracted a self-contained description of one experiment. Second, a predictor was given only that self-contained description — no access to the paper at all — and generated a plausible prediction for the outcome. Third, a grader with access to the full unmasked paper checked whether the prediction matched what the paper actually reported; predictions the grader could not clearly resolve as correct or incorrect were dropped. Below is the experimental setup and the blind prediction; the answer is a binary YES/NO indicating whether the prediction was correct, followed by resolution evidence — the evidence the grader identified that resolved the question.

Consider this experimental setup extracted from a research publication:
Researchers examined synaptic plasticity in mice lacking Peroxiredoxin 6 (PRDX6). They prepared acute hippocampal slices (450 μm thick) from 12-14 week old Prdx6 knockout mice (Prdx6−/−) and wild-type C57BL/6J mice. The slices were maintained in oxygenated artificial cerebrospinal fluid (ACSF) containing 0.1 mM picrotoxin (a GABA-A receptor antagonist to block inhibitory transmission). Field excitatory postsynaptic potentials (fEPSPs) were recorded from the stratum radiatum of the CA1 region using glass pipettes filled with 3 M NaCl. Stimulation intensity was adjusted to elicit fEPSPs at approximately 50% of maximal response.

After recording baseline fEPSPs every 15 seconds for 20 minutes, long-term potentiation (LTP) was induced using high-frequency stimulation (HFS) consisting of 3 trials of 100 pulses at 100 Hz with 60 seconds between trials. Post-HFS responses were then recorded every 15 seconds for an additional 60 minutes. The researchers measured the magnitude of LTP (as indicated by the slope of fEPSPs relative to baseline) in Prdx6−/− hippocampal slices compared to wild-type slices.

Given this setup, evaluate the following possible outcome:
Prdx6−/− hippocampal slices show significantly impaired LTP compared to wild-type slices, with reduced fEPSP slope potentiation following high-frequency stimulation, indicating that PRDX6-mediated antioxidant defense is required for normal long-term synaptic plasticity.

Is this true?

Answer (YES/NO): NO